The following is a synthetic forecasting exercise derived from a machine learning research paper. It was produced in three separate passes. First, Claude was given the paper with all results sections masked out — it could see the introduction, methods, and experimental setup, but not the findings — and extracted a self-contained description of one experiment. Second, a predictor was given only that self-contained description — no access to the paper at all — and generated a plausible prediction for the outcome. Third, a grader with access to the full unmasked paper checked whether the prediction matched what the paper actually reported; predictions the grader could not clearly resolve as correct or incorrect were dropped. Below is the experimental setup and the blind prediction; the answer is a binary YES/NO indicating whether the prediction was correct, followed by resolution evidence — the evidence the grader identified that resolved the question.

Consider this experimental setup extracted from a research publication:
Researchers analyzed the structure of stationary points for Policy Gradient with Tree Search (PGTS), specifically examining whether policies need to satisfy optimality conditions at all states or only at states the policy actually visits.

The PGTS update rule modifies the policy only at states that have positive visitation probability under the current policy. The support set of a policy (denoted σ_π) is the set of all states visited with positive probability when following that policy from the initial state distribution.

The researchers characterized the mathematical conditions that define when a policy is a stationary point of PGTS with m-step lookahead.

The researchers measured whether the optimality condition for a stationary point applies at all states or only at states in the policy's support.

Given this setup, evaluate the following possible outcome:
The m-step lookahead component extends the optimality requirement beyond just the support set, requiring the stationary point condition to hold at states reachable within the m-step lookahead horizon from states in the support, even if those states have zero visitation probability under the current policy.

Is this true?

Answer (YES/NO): NO